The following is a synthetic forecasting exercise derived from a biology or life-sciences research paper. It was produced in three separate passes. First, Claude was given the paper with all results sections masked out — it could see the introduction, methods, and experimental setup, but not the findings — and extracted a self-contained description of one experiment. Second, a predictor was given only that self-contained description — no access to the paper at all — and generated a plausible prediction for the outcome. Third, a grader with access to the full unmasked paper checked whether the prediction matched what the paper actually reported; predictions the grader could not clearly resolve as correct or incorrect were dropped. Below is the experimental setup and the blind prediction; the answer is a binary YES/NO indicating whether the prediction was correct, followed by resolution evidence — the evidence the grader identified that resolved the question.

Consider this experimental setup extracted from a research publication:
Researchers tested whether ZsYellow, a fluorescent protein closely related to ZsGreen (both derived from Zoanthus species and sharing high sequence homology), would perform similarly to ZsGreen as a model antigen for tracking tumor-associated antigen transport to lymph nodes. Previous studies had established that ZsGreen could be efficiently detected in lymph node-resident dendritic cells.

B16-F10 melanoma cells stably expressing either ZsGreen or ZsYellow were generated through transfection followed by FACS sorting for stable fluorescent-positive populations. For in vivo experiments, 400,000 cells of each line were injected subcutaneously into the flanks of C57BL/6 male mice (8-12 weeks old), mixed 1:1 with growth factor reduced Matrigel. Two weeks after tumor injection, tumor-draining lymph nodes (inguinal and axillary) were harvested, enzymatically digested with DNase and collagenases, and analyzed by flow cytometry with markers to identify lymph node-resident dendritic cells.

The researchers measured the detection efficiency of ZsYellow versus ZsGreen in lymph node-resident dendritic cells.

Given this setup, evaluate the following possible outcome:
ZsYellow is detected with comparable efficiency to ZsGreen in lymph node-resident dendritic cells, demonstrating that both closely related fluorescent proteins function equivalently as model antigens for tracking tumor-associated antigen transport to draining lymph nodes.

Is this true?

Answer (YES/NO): NO